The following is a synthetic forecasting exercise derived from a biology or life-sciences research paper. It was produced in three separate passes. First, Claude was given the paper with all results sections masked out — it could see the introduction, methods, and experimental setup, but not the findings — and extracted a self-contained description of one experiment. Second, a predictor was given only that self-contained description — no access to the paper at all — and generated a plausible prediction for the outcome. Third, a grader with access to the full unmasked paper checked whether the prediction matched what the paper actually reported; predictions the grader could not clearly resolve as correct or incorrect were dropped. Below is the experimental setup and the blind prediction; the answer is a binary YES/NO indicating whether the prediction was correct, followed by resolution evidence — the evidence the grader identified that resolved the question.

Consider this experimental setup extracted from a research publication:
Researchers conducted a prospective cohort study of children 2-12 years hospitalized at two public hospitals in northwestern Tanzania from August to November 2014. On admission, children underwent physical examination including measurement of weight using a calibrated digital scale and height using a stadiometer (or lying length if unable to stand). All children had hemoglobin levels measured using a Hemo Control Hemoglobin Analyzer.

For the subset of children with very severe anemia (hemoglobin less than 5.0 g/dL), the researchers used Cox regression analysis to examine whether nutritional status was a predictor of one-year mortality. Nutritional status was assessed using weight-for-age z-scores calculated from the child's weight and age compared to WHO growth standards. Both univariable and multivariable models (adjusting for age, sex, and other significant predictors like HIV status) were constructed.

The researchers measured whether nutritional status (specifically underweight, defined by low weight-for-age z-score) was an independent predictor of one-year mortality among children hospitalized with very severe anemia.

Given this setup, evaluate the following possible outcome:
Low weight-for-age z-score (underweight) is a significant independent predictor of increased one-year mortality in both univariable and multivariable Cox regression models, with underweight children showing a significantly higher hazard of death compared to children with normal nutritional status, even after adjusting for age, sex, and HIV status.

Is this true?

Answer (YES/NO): NO